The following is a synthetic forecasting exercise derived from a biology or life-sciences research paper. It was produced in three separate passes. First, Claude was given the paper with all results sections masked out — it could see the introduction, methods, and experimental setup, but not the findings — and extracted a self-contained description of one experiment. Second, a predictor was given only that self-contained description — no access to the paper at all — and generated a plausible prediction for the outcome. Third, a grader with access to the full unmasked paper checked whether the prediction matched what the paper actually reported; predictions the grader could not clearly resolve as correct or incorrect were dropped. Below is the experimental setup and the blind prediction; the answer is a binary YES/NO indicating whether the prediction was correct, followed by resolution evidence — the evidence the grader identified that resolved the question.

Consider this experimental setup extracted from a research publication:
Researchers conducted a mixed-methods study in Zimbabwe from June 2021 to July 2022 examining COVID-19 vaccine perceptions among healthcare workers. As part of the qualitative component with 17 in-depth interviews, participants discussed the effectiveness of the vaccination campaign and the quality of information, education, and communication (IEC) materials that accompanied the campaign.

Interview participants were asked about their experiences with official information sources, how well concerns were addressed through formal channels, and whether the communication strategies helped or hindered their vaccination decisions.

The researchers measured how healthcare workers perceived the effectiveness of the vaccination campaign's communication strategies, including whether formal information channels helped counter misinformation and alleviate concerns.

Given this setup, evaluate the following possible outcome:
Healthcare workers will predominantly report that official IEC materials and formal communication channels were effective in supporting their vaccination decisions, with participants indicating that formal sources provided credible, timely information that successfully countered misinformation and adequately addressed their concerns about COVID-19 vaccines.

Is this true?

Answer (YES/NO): NO